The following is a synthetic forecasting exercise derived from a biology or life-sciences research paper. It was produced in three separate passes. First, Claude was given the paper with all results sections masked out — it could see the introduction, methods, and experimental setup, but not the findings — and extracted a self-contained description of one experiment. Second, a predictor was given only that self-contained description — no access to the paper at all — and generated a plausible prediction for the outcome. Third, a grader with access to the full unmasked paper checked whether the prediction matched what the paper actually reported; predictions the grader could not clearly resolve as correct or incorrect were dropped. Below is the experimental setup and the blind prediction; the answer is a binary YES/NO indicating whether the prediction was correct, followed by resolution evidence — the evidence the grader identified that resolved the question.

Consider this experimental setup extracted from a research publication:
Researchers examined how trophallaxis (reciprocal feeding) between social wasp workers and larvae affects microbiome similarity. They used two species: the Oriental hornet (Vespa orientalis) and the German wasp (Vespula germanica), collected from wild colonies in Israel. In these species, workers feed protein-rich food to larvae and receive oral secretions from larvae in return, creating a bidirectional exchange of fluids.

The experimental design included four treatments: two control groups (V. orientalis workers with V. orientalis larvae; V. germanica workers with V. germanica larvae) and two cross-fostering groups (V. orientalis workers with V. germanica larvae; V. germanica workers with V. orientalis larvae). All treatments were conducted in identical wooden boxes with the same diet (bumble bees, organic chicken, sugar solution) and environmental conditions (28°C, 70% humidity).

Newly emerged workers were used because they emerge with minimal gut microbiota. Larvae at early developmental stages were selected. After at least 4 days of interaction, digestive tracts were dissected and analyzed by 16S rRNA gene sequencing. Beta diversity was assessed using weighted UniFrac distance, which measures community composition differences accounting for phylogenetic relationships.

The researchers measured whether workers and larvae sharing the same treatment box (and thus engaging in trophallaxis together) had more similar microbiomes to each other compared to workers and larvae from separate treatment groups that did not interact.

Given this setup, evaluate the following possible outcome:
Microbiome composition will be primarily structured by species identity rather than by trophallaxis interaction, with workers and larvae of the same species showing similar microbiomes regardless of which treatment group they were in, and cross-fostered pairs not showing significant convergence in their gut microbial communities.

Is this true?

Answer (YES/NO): NO